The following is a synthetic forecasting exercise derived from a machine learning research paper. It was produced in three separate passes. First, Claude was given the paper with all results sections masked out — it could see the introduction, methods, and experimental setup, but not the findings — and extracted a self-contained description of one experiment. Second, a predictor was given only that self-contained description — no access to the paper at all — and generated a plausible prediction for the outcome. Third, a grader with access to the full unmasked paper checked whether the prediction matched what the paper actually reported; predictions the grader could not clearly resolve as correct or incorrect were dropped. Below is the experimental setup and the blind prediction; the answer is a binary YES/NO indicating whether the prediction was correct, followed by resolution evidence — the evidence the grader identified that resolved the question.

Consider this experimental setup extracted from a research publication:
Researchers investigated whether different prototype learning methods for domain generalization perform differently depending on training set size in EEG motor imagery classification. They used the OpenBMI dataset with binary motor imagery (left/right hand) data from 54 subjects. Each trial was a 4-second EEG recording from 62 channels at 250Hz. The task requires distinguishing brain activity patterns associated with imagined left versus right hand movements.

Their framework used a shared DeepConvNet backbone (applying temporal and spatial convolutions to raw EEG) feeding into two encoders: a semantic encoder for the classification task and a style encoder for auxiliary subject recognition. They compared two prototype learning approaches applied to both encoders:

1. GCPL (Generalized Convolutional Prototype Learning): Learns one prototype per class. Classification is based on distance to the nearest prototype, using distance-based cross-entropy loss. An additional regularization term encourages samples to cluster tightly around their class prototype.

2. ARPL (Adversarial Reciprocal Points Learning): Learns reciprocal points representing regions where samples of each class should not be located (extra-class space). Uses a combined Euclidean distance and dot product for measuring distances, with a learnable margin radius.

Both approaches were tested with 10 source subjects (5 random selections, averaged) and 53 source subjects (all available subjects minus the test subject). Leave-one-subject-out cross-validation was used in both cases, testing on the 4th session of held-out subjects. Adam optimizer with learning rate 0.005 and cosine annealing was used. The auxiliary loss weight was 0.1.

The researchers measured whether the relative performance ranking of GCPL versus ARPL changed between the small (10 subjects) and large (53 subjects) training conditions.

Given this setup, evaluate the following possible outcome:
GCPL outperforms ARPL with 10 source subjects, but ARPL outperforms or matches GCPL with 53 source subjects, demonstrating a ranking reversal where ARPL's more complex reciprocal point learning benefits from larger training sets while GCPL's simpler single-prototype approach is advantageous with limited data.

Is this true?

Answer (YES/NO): YES